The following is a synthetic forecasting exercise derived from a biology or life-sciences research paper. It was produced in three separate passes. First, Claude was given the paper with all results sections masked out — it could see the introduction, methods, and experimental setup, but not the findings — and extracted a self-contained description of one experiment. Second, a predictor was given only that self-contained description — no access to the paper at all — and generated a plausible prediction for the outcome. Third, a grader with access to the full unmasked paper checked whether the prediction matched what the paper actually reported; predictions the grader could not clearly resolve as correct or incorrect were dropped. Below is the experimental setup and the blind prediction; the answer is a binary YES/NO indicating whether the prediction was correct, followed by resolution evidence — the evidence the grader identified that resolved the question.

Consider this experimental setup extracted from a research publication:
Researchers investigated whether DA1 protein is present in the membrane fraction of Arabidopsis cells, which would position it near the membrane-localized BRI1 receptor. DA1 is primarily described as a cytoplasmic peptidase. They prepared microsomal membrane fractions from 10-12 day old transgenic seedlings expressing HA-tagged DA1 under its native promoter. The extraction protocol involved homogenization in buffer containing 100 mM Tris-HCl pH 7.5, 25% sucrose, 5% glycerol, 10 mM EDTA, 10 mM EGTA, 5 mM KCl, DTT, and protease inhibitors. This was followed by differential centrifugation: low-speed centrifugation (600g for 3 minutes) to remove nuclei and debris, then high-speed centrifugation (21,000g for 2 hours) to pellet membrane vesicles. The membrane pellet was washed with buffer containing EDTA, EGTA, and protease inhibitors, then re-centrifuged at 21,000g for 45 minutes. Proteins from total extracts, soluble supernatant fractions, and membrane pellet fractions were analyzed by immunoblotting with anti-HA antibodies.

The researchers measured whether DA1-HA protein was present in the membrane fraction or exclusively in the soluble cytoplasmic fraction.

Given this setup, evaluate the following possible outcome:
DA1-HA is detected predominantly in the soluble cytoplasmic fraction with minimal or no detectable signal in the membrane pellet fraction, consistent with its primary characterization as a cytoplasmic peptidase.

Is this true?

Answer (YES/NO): NO